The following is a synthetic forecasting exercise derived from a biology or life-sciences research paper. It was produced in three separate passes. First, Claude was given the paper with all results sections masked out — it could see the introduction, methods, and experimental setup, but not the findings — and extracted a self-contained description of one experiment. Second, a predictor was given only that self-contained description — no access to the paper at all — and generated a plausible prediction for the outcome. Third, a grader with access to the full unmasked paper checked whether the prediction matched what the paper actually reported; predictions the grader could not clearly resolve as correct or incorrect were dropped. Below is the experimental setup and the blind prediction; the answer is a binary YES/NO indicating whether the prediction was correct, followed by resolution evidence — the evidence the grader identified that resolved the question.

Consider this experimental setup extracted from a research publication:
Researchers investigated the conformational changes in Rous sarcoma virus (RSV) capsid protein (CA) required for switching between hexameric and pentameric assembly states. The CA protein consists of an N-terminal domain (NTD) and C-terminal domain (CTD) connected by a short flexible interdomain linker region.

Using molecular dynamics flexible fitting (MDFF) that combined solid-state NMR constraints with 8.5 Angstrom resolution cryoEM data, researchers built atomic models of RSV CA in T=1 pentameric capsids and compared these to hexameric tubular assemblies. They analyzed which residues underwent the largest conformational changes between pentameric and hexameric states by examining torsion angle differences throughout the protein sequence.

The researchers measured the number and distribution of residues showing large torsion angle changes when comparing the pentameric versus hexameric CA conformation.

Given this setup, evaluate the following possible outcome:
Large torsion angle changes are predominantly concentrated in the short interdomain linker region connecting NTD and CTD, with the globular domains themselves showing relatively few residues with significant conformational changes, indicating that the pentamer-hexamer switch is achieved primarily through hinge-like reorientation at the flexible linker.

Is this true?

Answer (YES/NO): NO